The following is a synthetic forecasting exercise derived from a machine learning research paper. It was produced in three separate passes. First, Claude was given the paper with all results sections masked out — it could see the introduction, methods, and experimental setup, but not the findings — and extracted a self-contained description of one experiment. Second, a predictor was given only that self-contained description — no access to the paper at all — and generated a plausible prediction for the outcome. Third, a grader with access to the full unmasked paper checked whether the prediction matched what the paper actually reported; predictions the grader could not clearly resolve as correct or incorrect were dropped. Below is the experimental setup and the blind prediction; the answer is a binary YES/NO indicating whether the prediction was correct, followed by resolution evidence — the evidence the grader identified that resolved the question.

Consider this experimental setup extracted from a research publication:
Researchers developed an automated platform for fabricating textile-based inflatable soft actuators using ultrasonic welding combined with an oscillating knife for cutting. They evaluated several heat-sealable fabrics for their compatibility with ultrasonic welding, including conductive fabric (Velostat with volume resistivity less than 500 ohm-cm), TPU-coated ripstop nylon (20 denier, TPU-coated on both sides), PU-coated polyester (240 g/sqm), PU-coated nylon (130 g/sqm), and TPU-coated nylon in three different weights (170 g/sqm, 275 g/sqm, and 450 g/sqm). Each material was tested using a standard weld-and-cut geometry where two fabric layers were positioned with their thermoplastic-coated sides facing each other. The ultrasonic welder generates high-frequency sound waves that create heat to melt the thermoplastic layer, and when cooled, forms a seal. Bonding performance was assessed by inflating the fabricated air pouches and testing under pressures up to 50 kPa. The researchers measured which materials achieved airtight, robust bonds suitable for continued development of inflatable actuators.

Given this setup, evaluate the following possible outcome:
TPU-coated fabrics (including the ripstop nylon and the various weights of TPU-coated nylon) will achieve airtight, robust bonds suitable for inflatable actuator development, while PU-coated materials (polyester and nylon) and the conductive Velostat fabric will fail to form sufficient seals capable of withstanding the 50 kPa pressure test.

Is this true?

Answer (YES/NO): NO